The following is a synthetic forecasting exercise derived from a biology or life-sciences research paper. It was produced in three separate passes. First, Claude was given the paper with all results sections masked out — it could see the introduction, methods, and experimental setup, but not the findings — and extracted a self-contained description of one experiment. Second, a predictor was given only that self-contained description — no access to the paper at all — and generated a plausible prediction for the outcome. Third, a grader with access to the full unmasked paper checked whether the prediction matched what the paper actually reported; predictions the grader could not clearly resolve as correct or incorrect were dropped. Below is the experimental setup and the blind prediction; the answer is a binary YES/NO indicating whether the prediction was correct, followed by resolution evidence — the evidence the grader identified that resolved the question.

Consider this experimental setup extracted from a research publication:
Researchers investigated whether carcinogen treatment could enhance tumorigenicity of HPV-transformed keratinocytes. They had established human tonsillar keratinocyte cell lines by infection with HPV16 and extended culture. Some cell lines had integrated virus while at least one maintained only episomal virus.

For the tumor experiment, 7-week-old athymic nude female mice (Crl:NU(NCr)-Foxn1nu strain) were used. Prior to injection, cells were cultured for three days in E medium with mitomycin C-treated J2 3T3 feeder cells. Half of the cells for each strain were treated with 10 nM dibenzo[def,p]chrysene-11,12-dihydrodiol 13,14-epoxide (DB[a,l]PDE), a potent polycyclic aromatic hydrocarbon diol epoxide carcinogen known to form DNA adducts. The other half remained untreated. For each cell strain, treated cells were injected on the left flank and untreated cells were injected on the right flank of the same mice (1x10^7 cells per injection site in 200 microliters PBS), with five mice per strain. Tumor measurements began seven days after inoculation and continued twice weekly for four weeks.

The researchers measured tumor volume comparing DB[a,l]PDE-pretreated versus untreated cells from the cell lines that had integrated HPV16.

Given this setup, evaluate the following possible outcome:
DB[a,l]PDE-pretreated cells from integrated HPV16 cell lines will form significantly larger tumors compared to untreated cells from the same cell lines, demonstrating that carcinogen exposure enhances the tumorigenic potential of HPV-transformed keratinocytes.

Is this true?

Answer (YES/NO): NO